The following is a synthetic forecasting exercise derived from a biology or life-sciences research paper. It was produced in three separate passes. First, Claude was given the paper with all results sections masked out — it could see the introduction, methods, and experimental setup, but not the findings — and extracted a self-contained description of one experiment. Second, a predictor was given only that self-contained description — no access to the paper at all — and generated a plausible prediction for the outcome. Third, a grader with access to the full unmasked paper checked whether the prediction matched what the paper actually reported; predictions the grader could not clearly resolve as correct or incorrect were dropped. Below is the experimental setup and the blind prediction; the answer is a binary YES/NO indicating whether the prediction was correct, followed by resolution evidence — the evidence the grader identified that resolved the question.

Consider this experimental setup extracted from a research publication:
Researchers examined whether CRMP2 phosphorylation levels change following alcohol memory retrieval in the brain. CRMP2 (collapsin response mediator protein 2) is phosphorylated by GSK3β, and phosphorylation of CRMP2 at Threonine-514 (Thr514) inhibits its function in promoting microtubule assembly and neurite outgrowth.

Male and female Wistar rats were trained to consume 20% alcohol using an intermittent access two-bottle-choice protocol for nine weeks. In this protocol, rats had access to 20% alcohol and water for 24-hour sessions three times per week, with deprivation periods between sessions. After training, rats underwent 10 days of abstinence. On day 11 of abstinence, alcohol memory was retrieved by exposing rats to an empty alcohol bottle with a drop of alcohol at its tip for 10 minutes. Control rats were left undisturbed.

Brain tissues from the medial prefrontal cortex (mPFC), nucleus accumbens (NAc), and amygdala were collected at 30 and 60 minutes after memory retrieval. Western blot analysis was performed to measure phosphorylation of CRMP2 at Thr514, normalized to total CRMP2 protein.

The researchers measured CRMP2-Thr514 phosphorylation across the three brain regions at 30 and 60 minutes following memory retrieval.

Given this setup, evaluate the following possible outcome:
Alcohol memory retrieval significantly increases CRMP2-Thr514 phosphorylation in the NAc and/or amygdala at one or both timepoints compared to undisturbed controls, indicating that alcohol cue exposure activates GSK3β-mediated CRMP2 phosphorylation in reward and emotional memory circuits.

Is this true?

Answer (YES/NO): NO